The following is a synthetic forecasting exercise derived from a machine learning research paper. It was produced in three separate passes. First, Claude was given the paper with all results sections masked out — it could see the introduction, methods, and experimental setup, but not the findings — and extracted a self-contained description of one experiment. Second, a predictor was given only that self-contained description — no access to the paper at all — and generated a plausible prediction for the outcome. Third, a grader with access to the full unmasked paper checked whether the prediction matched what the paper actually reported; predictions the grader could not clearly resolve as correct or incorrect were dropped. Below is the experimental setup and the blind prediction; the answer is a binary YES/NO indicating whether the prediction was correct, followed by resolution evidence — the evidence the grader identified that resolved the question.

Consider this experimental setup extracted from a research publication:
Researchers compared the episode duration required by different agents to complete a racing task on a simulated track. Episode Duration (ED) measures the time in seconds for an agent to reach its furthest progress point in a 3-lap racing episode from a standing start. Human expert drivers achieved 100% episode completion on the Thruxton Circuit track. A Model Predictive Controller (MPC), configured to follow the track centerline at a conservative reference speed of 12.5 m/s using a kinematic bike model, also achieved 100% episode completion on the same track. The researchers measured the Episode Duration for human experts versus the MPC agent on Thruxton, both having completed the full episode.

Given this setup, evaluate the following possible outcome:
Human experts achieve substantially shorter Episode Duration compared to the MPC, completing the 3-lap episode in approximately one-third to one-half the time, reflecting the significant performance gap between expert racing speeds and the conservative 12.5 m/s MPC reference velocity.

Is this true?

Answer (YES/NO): NO